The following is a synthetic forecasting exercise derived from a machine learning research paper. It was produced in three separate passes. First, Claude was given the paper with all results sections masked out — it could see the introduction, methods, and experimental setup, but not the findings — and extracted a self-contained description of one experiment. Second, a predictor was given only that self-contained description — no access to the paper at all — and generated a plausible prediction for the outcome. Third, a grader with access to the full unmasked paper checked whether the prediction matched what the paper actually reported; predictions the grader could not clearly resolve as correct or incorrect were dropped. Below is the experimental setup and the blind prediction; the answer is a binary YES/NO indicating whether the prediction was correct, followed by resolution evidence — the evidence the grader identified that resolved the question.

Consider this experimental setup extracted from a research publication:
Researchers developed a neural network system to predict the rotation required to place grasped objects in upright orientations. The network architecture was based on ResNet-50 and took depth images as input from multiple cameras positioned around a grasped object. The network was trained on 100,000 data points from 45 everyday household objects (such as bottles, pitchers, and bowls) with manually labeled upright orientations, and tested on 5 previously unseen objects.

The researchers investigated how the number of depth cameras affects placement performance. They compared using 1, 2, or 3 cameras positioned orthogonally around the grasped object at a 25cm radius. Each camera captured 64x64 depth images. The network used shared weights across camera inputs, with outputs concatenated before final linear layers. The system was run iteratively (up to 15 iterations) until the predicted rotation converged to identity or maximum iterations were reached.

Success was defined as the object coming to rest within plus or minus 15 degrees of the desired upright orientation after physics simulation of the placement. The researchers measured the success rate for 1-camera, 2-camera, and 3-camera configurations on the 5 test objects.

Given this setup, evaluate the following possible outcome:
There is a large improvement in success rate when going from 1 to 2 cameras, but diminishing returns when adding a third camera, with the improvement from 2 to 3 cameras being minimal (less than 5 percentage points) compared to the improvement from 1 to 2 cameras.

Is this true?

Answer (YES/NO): YES